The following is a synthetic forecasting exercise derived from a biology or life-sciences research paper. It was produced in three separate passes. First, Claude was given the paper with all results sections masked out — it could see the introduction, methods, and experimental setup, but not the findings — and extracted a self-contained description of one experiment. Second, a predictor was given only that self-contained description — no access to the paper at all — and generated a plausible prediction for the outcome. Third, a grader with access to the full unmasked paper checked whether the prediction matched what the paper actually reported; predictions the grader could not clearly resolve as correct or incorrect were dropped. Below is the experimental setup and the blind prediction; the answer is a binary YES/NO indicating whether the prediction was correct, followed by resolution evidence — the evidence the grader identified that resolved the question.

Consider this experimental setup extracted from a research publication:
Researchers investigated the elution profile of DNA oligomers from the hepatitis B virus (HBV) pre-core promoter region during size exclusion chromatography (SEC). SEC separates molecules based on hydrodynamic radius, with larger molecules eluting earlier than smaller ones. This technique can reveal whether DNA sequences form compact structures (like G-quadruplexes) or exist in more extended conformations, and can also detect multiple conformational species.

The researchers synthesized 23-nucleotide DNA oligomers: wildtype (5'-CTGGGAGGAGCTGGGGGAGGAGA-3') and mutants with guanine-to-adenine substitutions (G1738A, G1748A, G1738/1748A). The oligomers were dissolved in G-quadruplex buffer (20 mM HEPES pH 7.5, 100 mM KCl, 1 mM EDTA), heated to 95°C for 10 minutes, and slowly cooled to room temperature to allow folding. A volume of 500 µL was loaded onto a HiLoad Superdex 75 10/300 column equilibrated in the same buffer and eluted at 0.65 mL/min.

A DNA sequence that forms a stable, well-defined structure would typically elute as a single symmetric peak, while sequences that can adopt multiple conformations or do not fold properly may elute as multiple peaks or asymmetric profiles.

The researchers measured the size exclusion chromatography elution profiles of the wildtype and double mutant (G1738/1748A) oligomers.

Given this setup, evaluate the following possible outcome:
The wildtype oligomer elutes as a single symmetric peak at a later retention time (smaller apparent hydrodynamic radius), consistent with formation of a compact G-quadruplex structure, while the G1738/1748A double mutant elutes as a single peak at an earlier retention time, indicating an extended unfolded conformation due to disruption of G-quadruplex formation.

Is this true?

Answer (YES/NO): NO